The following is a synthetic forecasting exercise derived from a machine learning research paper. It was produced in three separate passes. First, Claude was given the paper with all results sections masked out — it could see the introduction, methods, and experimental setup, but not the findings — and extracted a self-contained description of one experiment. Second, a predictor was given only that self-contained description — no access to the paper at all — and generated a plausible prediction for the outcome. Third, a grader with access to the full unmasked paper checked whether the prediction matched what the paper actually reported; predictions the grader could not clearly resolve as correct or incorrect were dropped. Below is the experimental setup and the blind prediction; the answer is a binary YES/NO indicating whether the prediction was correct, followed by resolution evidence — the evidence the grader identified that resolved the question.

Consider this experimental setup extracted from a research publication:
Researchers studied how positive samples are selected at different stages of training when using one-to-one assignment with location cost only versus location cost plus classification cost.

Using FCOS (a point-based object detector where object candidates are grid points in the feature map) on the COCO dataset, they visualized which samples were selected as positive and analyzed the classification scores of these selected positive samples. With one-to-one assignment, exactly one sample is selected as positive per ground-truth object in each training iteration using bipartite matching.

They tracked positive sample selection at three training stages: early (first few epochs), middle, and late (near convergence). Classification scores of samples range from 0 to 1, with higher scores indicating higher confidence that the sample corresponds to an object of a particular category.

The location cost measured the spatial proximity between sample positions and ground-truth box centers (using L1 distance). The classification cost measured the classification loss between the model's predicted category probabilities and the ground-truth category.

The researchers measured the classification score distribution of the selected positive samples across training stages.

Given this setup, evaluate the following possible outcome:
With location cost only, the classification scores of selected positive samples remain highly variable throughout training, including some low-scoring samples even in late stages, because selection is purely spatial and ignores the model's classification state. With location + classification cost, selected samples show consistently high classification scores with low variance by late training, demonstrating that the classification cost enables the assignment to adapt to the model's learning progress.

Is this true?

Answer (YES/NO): NO